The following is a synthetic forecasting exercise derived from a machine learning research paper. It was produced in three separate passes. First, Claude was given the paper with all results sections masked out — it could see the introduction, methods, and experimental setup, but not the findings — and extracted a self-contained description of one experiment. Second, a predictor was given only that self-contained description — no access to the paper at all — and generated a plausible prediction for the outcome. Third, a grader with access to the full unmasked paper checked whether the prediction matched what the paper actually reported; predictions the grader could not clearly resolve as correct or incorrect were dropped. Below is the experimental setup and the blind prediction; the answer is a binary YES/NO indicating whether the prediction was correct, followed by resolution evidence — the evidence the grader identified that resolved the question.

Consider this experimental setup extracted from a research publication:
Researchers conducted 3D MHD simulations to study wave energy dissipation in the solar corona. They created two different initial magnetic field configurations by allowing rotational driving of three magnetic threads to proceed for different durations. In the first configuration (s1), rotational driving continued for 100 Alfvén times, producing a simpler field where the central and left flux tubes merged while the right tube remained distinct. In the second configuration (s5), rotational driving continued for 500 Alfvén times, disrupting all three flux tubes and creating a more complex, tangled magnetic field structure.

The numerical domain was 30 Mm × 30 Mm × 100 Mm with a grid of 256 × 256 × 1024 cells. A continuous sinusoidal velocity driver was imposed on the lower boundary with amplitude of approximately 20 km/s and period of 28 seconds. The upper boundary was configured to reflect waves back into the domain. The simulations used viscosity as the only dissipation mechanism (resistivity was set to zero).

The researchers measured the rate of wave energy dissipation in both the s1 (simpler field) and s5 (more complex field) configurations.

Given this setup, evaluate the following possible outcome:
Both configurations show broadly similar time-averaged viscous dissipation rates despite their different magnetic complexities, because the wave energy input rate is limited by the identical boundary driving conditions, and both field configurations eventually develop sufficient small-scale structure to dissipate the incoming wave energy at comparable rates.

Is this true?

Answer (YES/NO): NO